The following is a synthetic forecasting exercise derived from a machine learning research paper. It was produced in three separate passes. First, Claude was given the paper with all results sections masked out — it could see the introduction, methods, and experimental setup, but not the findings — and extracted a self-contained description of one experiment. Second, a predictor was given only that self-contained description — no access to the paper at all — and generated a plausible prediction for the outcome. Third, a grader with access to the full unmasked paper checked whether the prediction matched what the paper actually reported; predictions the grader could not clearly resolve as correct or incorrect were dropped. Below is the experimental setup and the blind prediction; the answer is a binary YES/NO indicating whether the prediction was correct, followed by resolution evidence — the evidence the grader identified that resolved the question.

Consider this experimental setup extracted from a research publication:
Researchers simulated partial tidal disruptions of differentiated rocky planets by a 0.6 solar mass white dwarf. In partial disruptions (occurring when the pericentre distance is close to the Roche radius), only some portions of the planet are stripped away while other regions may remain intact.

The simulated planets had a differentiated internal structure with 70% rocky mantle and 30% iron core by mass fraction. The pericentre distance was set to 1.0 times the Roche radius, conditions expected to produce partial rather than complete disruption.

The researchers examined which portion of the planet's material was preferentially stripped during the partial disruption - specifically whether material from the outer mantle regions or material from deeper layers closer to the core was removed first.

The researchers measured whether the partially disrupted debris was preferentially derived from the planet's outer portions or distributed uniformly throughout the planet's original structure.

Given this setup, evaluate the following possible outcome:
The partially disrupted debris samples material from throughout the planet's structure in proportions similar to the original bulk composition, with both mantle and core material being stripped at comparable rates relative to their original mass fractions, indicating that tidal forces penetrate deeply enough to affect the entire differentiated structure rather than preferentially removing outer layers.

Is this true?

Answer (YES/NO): NO